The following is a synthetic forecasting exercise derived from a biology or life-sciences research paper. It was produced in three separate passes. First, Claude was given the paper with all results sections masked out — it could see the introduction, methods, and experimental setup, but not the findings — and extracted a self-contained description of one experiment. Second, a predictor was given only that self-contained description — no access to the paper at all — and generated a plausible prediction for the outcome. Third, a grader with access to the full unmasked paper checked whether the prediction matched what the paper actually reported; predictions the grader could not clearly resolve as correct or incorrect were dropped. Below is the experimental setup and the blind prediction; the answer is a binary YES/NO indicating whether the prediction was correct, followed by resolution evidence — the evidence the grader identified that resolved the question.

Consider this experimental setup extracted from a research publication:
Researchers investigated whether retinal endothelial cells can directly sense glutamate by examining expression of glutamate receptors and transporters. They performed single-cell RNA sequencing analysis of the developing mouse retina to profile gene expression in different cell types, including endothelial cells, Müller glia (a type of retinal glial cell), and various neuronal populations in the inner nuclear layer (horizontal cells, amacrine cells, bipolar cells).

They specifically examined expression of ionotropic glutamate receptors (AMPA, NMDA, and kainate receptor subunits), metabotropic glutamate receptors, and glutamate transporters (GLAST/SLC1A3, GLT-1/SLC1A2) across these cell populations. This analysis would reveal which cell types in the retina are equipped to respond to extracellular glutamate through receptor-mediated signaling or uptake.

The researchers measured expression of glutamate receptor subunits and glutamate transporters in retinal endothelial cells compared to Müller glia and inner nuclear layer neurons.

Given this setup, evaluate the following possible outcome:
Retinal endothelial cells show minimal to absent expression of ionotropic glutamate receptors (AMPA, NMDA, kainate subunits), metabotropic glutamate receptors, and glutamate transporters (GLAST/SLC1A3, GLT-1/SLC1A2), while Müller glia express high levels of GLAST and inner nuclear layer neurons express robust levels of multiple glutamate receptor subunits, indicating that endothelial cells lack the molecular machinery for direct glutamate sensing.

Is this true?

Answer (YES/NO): YES